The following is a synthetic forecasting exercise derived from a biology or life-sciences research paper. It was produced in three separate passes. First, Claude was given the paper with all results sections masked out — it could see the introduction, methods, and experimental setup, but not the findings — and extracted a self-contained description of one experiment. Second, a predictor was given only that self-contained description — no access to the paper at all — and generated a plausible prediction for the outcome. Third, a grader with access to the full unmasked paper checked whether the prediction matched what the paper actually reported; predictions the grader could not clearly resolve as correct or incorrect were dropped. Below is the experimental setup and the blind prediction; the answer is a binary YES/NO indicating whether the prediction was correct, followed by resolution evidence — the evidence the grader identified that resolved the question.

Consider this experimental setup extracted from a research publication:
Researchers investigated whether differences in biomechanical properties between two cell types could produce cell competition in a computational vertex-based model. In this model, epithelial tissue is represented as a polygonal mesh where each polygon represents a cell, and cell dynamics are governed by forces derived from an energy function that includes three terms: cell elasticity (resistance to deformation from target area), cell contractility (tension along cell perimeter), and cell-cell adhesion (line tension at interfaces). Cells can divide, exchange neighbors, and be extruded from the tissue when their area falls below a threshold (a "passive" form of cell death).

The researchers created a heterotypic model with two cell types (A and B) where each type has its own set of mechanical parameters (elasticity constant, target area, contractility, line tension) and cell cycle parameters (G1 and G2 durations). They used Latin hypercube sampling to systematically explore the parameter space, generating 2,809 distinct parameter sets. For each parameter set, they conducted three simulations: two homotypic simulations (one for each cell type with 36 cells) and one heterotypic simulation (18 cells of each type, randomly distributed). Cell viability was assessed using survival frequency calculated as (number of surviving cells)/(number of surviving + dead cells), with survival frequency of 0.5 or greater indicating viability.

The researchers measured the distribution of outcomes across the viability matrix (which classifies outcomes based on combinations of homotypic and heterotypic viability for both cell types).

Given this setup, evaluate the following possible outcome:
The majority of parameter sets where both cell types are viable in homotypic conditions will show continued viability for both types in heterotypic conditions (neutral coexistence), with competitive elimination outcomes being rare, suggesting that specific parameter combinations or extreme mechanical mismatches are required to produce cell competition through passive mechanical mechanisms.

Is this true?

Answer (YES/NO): YES